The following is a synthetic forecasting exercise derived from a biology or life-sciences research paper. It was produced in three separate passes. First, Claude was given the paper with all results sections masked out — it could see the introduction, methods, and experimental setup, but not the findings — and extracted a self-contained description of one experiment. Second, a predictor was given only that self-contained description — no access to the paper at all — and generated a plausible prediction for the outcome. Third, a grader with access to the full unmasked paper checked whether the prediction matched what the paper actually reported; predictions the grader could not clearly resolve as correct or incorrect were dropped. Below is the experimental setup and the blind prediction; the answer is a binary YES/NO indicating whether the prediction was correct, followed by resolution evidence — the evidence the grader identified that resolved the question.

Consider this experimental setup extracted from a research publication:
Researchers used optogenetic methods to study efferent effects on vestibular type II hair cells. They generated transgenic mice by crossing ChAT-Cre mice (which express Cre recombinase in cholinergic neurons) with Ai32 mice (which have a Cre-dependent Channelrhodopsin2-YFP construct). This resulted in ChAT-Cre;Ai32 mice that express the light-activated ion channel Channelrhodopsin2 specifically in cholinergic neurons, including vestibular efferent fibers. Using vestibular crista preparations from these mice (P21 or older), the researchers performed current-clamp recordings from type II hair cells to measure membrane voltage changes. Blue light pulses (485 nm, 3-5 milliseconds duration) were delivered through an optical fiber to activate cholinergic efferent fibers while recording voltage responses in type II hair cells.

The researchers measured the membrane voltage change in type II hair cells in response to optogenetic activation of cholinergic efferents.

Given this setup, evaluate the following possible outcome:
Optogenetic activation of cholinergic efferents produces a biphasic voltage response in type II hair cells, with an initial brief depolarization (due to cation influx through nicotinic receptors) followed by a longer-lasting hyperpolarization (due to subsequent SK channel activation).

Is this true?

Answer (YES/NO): NO